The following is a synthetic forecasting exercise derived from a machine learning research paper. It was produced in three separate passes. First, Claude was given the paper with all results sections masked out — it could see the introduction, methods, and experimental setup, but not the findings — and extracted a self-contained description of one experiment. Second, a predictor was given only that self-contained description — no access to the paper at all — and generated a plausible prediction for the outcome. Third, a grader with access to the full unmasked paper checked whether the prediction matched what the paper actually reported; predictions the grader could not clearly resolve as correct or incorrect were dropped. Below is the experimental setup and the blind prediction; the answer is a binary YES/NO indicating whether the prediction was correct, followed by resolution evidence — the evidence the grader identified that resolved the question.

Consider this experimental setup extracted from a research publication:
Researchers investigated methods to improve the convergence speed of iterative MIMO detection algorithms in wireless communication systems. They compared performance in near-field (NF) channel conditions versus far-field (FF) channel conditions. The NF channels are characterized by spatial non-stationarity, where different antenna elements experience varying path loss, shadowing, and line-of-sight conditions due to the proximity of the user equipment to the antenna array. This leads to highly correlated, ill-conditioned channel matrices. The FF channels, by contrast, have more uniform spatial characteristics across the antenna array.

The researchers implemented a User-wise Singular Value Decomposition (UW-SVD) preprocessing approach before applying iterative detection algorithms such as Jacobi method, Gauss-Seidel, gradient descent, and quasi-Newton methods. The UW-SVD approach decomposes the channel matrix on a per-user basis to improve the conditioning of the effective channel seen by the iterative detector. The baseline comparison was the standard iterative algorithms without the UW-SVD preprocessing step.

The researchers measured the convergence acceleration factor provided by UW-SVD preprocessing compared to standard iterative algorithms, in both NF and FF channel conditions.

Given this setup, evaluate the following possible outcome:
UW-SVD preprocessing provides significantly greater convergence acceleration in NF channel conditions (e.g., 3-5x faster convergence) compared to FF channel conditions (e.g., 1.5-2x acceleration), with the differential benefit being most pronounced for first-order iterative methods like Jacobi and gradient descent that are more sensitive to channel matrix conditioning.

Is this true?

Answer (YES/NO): NO